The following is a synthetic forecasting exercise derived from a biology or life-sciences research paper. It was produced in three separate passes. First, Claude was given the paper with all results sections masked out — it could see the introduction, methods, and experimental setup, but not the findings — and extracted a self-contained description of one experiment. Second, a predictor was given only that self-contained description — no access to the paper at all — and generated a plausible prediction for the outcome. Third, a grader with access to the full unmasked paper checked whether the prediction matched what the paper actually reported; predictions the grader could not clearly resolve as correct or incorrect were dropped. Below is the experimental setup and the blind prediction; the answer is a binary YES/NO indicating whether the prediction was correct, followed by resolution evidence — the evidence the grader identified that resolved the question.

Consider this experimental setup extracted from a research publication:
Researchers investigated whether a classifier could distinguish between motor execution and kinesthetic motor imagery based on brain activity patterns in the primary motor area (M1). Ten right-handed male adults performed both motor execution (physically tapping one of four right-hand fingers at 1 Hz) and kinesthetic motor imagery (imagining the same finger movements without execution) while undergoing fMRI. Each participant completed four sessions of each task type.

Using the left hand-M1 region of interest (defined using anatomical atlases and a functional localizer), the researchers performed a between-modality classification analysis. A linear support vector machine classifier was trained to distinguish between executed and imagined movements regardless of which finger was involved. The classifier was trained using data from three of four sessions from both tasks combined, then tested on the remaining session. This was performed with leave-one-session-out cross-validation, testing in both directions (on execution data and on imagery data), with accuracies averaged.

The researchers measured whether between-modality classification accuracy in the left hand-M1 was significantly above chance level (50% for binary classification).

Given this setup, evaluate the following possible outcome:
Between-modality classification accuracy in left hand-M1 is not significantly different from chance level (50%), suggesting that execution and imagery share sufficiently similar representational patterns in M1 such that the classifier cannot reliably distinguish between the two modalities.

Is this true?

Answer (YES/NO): NO